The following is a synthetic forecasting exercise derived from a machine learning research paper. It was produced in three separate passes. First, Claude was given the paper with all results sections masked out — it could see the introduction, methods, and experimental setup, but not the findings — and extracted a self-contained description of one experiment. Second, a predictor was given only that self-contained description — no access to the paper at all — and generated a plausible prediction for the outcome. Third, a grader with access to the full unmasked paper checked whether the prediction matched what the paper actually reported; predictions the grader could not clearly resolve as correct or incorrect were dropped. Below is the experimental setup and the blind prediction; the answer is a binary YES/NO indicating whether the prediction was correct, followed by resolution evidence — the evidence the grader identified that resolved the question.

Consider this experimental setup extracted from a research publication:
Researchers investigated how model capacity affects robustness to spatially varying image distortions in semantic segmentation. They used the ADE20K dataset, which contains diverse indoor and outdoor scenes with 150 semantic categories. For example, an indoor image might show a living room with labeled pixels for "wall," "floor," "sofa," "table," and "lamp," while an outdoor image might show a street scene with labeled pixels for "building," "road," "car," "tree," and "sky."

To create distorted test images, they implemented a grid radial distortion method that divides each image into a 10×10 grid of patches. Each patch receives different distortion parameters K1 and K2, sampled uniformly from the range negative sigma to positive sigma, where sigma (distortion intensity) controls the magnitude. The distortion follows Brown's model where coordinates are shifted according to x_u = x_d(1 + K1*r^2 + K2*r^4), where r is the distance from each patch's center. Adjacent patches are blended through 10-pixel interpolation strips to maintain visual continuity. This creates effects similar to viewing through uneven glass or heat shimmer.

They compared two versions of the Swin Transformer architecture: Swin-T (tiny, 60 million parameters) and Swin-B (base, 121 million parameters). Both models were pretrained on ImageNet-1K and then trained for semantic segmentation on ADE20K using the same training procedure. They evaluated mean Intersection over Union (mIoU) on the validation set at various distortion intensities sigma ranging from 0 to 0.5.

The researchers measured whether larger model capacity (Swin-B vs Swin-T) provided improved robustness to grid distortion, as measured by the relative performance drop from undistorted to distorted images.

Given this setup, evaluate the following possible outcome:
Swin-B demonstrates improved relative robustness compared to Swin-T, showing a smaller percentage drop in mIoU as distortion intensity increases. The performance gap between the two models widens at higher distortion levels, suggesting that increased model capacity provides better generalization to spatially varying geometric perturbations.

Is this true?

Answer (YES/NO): NO